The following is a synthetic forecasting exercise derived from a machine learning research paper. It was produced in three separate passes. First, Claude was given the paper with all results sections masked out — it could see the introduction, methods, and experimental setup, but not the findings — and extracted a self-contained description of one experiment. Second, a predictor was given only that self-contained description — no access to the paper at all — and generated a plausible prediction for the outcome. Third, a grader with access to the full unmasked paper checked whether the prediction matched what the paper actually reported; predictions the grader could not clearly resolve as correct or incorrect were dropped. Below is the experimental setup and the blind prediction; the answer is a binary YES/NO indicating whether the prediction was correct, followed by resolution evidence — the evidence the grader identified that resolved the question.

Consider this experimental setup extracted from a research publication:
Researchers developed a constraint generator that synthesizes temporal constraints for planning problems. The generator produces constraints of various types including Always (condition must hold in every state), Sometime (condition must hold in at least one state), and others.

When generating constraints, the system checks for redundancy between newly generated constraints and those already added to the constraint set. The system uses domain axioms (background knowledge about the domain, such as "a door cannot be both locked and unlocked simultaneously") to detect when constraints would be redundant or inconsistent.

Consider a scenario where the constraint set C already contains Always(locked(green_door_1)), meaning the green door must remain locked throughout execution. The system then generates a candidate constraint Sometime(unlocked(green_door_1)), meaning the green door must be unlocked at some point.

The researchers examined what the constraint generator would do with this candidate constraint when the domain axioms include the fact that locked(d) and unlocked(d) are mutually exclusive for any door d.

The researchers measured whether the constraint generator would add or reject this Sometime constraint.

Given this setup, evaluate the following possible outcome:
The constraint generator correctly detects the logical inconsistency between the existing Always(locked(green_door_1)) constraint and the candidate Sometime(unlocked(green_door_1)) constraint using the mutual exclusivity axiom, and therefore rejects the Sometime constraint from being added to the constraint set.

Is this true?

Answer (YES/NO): YES